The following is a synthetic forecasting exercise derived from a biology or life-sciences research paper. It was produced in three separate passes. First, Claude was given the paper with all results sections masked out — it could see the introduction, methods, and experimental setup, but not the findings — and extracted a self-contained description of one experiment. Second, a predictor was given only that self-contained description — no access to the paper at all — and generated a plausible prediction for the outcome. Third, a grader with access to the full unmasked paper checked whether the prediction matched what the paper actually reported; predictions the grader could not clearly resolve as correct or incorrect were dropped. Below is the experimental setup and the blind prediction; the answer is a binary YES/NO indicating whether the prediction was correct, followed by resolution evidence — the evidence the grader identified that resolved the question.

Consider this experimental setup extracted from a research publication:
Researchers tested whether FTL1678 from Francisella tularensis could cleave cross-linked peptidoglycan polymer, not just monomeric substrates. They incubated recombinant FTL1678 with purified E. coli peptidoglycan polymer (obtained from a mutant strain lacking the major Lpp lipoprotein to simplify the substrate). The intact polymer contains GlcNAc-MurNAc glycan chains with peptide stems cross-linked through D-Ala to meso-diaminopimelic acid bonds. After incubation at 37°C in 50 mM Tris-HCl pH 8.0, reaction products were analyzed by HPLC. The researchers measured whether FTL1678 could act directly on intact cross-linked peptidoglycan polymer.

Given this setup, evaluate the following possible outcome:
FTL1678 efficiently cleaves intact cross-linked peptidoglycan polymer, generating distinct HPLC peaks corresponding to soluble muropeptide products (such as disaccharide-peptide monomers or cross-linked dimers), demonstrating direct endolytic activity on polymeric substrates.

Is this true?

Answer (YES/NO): NO